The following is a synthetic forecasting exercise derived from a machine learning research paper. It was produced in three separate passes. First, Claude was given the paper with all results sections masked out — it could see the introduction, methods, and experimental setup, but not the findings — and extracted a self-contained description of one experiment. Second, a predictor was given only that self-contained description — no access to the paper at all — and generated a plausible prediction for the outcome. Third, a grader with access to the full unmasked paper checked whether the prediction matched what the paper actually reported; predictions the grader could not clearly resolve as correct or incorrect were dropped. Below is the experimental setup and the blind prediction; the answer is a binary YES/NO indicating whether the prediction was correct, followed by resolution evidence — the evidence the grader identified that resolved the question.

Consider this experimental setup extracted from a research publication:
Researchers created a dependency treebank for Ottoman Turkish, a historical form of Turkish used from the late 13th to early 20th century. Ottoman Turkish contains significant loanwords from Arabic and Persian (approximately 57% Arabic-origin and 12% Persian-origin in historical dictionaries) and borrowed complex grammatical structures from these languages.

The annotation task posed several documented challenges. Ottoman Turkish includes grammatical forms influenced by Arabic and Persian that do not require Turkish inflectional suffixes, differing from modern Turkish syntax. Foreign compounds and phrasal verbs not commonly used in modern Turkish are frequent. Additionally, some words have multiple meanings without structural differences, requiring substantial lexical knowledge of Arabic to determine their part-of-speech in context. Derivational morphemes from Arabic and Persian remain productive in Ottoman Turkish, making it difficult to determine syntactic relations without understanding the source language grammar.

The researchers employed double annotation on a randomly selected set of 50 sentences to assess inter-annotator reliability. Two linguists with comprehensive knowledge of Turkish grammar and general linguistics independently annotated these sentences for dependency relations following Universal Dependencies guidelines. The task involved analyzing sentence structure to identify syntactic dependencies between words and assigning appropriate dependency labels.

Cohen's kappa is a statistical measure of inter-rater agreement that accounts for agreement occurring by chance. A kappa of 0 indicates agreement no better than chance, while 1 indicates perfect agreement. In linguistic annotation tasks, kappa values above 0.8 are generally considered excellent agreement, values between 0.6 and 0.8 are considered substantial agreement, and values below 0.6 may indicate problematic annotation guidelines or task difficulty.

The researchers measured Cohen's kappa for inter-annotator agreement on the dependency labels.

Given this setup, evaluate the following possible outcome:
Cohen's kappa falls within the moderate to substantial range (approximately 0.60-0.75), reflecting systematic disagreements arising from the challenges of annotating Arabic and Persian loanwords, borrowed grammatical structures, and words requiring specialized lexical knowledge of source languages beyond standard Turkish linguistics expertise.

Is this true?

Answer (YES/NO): NO